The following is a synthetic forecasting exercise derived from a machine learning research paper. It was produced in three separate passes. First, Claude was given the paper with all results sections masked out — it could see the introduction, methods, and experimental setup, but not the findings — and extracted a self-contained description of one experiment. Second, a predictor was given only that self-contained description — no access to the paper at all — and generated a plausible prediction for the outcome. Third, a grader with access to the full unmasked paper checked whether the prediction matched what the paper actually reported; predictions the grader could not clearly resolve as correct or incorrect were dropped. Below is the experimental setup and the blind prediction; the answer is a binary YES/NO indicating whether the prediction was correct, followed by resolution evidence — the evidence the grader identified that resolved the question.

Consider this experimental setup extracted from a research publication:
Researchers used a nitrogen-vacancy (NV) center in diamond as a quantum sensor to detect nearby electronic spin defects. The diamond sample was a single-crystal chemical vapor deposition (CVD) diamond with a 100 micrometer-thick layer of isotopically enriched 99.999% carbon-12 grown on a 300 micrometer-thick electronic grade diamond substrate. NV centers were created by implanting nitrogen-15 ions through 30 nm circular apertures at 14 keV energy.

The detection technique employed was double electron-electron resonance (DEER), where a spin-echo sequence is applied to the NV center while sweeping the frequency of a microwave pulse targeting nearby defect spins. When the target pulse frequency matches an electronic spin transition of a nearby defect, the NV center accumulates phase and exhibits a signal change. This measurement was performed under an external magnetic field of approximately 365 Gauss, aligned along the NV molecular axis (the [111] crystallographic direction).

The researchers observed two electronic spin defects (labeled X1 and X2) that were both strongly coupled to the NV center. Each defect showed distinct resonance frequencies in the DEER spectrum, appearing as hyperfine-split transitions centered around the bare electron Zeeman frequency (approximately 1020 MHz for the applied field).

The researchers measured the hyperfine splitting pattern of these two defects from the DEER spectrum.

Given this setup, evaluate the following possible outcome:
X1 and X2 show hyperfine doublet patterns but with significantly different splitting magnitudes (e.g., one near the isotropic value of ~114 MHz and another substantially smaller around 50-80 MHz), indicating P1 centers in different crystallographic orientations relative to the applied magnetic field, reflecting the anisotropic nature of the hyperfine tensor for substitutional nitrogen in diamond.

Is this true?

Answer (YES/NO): NO